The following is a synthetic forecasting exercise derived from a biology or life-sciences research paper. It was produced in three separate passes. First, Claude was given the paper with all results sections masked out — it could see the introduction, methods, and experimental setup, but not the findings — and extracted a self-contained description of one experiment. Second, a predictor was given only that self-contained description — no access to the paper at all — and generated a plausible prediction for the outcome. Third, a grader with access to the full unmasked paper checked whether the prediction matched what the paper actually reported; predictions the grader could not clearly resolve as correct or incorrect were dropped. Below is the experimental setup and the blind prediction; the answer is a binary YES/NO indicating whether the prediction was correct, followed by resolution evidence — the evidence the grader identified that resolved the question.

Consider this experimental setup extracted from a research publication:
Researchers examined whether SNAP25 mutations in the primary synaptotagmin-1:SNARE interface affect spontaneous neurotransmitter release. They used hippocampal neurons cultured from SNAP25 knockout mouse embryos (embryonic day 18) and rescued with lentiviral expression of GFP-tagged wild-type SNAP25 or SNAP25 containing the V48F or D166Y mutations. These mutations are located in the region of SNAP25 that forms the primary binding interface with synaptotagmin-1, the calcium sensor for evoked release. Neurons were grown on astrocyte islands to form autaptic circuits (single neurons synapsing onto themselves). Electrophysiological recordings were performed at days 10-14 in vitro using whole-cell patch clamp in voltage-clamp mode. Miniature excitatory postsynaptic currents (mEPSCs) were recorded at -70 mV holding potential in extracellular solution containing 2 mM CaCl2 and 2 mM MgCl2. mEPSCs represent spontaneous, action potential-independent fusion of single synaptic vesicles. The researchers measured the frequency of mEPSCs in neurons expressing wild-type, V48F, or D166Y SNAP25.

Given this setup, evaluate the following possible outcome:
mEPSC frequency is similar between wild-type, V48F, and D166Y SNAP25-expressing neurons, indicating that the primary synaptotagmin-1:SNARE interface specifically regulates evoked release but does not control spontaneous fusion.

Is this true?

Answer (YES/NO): NO